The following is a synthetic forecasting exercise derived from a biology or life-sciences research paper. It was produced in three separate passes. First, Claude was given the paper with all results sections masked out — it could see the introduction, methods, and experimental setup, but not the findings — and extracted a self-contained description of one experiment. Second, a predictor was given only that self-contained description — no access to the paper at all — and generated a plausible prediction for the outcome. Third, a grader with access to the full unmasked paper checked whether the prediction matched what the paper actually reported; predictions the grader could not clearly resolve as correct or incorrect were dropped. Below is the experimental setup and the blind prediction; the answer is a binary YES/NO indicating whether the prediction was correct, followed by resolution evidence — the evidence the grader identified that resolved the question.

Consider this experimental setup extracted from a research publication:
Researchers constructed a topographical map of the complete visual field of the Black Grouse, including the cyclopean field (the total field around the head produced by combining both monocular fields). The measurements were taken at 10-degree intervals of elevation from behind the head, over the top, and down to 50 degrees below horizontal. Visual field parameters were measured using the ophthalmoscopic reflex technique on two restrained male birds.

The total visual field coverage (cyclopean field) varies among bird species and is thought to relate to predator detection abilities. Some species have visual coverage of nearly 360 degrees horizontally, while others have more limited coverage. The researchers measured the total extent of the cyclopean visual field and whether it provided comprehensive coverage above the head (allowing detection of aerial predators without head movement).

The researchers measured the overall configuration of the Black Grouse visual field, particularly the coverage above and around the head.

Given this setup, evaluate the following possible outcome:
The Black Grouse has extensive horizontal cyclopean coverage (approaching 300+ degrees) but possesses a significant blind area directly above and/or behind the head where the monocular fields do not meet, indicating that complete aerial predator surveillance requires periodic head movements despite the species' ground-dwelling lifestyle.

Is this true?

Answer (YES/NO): NO